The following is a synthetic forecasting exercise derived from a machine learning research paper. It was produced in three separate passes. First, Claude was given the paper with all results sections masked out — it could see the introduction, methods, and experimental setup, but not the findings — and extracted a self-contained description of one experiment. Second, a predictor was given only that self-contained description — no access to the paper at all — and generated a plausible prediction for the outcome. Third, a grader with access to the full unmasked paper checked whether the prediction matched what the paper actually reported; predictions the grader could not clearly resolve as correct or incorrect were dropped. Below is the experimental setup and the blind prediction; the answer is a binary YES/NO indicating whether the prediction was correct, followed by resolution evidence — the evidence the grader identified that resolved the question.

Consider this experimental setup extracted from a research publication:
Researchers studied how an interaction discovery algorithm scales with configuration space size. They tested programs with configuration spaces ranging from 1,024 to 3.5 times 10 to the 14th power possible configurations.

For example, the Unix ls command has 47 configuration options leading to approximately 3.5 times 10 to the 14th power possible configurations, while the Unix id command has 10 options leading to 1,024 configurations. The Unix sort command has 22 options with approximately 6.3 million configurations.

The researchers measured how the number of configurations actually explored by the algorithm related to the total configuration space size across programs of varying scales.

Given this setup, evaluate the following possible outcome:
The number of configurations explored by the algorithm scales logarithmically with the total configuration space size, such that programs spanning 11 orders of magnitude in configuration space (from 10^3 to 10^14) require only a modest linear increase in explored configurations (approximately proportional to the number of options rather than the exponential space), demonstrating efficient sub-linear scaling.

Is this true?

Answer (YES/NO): NO